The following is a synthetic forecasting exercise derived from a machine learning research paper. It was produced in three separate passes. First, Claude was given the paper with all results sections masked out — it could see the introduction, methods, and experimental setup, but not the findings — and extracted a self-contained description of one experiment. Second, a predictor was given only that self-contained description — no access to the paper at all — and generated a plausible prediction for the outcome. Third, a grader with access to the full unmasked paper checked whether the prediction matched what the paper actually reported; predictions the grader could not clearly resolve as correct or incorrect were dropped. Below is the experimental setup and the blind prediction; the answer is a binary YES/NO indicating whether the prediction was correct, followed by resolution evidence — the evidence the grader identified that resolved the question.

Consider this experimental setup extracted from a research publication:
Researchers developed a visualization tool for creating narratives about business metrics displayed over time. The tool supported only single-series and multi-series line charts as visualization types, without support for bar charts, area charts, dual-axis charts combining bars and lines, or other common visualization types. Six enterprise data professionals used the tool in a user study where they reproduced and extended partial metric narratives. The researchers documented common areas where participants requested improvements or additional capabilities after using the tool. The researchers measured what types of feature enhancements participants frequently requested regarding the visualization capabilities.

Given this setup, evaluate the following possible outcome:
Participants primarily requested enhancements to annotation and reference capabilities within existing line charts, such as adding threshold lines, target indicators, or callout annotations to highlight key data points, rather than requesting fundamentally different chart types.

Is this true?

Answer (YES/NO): NO